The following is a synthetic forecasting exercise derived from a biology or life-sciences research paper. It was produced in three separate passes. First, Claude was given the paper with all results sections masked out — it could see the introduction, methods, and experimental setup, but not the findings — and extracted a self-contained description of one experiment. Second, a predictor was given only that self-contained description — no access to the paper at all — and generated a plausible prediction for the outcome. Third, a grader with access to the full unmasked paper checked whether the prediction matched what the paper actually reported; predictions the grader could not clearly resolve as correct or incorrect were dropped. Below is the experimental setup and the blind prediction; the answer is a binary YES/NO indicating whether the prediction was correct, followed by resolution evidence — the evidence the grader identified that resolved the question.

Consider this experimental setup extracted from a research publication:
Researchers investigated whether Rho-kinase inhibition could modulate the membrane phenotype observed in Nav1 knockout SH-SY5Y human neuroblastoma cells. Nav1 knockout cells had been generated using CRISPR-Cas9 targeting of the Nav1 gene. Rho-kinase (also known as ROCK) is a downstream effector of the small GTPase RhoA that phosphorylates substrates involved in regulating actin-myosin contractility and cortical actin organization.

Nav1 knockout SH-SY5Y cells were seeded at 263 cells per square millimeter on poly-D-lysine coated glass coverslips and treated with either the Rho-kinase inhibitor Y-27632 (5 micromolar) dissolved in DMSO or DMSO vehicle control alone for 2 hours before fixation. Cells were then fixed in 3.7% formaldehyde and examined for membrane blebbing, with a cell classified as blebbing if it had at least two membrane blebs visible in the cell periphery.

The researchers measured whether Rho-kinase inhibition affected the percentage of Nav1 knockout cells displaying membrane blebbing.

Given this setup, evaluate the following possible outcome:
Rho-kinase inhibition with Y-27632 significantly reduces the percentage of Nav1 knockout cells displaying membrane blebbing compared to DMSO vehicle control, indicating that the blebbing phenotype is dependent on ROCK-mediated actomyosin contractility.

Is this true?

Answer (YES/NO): YES